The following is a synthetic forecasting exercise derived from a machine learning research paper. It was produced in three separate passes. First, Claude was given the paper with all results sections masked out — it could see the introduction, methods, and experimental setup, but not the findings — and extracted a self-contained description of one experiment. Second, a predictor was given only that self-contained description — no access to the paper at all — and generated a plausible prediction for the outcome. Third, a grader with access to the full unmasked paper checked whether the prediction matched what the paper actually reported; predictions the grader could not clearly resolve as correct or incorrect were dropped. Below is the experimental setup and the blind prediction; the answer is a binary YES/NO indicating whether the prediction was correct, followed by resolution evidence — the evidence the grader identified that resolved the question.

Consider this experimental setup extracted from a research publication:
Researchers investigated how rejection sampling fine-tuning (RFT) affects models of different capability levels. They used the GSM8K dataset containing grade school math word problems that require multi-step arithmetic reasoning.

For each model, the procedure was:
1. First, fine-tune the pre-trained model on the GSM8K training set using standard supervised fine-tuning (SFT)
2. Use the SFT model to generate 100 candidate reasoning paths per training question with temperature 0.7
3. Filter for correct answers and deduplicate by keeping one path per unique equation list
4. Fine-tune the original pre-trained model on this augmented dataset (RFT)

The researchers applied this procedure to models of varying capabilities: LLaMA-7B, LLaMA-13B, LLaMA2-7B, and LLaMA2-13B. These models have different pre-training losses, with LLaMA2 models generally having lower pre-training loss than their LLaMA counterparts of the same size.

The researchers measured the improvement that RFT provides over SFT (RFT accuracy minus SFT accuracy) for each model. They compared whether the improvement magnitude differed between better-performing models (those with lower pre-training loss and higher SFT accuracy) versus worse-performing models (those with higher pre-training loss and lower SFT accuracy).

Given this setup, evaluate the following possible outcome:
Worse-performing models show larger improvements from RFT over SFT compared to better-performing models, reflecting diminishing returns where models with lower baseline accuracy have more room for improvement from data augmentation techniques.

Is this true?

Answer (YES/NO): YES